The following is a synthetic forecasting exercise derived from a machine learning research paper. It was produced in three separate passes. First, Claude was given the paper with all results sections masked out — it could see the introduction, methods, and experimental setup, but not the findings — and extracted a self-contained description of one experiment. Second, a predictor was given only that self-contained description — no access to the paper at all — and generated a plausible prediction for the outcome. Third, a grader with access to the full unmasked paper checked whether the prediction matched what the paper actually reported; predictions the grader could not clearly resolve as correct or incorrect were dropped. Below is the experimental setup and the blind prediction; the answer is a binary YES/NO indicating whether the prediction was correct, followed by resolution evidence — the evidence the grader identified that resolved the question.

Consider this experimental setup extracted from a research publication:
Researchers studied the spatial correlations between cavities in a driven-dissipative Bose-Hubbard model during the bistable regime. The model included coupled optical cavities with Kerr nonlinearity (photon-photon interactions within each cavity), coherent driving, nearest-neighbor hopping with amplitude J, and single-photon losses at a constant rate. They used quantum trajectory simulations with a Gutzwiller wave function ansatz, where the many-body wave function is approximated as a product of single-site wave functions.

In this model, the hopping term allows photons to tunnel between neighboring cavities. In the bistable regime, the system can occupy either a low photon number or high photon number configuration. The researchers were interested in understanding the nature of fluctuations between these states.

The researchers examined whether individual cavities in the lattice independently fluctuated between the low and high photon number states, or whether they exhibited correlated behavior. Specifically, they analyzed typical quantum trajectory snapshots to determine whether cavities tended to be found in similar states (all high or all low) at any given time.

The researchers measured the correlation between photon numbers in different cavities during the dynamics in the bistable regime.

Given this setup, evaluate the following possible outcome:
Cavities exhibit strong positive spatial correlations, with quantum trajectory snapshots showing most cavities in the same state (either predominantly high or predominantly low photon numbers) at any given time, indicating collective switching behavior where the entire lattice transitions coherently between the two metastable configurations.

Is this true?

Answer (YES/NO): NO